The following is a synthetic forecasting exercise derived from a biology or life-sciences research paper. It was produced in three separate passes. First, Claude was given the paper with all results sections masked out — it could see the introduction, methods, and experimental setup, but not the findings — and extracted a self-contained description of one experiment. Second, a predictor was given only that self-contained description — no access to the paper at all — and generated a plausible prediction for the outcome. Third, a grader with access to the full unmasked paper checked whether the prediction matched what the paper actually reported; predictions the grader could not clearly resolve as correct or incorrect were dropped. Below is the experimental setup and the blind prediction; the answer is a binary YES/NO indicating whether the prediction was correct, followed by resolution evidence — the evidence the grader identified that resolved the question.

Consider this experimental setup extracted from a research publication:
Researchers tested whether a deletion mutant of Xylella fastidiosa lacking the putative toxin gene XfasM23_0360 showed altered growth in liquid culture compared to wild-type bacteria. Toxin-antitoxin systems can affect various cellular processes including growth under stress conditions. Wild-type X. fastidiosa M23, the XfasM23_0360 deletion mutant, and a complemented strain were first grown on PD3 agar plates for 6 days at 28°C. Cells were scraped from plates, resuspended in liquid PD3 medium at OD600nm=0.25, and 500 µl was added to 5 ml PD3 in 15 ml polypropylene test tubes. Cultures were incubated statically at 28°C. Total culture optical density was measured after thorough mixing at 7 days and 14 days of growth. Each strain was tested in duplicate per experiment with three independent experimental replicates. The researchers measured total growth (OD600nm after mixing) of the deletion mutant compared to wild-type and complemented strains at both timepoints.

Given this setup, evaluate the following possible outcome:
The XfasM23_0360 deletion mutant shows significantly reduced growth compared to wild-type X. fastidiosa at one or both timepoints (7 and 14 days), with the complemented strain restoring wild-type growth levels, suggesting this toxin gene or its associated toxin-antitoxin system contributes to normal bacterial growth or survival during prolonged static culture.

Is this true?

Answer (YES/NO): NO